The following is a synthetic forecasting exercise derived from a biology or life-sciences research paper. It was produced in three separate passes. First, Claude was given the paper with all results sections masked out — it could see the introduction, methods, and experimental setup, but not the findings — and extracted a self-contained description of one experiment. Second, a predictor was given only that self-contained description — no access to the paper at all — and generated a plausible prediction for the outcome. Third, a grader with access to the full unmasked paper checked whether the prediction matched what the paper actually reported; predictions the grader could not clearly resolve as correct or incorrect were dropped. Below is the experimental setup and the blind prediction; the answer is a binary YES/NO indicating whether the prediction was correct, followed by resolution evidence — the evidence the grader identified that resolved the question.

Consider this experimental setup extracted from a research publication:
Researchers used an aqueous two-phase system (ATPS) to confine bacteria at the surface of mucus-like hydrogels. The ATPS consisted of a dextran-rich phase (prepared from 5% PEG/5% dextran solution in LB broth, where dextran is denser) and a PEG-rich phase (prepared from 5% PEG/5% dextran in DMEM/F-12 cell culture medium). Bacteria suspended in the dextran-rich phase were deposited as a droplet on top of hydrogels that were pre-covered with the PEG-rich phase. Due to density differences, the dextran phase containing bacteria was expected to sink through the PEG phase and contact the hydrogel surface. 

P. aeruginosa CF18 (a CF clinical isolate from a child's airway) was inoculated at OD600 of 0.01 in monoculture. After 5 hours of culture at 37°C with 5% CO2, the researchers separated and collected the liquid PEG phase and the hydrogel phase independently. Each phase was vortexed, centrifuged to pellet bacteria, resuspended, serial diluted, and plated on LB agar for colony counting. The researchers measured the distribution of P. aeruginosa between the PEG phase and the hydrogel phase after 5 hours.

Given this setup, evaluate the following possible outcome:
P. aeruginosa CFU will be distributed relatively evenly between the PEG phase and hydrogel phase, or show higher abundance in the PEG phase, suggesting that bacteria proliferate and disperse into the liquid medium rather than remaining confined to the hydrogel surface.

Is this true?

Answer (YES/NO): NO